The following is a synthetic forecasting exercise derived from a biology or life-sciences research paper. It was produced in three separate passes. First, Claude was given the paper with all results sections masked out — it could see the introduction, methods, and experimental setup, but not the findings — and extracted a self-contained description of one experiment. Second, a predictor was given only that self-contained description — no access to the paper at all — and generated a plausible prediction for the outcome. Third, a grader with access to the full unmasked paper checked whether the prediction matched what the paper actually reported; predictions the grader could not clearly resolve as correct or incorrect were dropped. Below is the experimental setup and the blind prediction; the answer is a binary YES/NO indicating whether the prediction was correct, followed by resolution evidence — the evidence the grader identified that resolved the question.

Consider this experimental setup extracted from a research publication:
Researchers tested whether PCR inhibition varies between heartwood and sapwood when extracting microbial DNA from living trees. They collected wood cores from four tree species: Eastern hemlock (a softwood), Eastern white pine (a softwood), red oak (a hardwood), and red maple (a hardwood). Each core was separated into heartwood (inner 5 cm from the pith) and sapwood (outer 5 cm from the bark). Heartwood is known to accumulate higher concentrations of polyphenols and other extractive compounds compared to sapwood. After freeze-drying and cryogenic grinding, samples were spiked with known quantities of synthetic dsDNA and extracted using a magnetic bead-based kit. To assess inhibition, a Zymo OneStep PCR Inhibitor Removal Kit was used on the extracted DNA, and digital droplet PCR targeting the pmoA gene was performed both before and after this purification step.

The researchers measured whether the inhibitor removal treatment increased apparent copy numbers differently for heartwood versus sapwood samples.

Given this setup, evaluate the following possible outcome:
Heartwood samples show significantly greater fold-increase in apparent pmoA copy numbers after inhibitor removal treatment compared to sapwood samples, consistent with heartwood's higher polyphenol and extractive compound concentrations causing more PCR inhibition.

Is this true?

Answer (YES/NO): NO